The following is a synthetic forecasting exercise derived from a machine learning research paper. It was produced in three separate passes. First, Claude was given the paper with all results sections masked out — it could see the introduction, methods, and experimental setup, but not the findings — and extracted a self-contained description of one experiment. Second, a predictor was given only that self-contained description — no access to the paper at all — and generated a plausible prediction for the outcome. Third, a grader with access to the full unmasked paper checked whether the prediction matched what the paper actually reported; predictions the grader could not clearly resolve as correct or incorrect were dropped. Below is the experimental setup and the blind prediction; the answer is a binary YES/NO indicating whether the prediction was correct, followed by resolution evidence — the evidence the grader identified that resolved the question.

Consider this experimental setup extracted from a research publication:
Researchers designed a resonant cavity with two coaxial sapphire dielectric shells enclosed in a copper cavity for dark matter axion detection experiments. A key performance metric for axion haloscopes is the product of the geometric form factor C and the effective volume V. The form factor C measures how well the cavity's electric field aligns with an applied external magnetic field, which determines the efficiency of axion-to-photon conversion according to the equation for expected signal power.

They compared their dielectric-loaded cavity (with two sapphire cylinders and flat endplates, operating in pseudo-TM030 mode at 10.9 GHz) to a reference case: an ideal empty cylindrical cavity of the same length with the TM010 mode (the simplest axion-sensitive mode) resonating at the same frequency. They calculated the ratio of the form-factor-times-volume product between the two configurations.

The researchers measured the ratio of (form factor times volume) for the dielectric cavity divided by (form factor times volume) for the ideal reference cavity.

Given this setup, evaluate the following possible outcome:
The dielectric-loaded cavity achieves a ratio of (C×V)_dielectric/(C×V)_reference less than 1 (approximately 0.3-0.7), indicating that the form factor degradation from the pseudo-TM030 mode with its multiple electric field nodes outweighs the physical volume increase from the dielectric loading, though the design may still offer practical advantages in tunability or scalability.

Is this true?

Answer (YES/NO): NO